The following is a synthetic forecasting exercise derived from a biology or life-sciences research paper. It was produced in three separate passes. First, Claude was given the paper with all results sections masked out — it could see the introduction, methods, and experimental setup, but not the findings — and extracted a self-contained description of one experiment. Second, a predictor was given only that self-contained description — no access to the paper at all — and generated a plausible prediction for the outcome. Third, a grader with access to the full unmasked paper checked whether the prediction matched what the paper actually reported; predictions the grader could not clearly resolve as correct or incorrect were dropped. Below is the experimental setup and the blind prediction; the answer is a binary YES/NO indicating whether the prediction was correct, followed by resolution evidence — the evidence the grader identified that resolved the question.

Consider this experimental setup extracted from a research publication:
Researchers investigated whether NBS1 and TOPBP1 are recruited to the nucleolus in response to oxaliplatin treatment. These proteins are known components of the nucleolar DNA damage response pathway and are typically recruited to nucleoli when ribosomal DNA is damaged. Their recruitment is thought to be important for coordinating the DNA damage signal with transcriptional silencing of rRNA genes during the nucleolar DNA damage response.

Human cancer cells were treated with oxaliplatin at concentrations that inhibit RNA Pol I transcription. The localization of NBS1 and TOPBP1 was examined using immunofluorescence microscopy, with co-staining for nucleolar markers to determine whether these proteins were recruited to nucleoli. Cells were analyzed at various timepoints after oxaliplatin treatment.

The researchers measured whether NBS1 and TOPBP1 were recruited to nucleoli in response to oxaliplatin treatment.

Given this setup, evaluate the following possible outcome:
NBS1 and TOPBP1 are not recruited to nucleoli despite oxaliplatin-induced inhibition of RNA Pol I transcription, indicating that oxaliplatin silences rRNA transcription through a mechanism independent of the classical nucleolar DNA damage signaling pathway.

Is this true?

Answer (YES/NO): NO